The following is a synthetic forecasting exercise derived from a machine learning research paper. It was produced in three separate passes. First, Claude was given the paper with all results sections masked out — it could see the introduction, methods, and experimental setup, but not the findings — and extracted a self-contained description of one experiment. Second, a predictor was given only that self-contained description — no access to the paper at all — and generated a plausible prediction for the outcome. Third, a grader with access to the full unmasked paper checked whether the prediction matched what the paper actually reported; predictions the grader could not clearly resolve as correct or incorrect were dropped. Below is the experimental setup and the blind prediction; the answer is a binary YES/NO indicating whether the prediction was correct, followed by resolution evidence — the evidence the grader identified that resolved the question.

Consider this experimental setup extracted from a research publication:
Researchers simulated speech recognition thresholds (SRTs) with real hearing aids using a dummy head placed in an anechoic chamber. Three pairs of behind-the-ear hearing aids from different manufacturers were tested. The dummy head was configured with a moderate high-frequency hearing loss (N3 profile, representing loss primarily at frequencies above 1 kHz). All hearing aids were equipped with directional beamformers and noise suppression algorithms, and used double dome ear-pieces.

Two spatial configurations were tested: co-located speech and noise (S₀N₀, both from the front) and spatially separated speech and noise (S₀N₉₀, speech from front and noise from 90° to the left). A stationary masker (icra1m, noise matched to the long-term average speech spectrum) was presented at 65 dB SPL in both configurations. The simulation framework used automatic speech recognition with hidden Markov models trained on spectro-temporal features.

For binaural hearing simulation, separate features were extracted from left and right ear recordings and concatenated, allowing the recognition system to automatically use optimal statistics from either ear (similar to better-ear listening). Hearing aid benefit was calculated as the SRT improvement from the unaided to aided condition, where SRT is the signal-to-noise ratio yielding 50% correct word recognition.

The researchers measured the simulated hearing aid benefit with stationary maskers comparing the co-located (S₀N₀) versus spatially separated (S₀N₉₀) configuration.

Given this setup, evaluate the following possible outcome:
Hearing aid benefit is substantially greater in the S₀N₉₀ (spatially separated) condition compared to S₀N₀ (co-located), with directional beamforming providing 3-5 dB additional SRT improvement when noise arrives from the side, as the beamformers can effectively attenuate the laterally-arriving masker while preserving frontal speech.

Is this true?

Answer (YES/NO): NO